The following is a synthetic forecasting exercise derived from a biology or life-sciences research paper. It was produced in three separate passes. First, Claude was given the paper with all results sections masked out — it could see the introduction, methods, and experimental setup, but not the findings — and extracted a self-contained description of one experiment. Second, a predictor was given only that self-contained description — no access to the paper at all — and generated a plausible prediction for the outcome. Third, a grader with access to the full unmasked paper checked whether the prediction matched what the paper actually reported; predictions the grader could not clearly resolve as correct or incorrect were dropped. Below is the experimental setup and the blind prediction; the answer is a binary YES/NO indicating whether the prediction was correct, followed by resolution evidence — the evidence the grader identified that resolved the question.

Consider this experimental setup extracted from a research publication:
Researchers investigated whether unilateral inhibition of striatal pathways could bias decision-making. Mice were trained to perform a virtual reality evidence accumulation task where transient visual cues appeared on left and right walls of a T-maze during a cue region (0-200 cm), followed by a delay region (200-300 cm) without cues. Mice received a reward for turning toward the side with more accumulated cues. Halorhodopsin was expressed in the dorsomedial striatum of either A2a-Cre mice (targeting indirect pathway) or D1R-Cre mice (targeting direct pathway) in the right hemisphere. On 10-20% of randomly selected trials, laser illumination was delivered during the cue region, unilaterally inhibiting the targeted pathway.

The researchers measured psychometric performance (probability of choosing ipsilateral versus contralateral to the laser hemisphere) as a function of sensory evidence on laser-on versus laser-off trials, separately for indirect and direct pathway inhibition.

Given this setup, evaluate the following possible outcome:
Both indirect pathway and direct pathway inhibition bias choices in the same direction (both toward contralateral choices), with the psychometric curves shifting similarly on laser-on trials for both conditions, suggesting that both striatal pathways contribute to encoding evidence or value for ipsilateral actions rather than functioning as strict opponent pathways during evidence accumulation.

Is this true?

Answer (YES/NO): NO